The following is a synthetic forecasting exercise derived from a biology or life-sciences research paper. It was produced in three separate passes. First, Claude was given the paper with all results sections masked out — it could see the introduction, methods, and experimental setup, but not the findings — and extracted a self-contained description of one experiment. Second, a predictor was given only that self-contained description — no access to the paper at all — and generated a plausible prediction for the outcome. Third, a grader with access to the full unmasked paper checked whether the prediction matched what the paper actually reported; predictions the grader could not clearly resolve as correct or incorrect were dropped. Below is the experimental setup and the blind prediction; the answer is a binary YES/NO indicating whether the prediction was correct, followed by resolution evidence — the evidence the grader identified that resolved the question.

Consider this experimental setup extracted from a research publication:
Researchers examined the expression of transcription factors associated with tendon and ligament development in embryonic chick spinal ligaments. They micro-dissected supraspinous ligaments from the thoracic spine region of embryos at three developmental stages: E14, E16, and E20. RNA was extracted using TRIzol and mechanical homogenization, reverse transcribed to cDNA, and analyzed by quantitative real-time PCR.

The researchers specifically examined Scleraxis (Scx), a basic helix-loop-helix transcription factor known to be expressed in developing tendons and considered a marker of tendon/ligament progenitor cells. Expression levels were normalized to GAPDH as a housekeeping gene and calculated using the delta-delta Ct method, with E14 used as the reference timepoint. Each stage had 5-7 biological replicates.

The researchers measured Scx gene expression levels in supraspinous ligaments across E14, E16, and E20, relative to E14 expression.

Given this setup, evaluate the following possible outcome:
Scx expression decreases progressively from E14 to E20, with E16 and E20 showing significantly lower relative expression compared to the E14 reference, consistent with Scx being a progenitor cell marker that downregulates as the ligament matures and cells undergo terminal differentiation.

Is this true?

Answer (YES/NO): YES